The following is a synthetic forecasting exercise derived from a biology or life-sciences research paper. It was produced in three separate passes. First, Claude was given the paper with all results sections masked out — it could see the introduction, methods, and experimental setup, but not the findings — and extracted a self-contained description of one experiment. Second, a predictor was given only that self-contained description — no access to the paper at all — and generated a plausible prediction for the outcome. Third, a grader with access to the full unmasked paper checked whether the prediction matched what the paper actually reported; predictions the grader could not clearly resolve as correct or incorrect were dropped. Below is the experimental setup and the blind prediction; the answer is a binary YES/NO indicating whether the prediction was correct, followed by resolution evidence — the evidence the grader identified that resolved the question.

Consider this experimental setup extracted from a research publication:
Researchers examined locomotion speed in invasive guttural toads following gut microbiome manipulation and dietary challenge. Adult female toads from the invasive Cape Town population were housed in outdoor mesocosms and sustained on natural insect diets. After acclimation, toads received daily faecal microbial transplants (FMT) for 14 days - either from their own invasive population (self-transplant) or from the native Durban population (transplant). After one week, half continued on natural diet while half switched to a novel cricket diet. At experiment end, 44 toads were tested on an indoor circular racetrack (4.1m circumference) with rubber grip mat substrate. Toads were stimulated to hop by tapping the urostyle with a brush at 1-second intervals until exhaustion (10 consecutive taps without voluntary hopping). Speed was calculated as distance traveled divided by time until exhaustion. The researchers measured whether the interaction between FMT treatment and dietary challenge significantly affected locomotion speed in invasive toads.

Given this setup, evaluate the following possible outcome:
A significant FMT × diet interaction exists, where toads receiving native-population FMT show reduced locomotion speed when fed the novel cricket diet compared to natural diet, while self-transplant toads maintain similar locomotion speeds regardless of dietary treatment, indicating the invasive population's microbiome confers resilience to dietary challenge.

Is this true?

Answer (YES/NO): NO